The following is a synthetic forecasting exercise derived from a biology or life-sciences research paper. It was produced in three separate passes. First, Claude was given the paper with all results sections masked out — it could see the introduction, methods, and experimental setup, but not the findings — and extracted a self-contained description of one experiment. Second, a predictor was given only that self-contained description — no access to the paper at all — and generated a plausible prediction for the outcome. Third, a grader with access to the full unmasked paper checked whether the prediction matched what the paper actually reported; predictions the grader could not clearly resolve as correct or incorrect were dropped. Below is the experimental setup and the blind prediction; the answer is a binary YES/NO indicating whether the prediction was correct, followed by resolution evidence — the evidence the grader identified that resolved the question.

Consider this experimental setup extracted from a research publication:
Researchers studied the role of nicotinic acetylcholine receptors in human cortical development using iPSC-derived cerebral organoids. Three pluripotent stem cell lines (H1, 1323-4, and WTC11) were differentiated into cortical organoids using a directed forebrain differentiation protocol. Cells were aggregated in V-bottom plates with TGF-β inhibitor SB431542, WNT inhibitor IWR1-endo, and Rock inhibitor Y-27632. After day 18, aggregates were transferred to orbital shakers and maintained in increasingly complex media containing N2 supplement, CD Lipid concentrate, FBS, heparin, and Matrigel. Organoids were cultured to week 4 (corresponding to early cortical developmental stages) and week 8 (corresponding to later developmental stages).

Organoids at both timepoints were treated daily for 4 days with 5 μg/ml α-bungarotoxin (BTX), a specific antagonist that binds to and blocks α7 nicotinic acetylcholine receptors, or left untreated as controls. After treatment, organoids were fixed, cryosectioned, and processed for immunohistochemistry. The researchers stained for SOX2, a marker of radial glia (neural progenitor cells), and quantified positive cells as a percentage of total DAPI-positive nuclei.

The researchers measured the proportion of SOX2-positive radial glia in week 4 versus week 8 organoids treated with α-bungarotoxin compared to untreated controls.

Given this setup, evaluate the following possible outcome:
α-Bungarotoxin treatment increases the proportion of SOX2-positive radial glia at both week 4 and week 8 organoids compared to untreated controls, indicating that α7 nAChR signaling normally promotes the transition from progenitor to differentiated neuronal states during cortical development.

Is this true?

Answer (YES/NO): NO